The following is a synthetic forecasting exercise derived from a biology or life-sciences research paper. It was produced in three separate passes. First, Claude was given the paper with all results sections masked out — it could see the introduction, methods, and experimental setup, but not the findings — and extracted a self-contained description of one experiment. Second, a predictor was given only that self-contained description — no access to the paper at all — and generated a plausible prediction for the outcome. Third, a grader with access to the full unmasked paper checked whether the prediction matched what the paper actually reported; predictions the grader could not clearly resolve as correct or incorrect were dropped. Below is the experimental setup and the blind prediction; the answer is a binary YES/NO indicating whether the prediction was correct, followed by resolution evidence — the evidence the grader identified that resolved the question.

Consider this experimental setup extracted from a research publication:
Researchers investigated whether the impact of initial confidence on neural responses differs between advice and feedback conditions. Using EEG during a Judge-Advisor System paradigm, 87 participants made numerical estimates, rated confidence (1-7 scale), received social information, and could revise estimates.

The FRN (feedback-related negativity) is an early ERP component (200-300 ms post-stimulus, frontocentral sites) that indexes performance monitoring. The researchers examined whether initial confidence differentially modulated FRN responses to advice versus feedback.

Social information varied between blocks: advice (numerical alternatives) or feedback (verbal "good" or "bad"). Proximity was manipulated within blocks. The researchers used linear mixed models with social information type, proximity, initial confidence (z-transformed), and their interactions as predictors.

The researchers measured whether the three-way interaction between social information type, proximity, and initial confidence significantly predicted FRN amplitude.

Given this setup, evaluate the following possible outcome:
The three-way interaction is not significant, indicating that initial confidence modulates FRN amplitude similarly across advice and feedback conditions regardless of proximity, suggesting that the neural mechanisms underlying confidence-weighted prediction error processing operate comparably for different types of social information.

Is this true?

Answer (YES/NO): NO